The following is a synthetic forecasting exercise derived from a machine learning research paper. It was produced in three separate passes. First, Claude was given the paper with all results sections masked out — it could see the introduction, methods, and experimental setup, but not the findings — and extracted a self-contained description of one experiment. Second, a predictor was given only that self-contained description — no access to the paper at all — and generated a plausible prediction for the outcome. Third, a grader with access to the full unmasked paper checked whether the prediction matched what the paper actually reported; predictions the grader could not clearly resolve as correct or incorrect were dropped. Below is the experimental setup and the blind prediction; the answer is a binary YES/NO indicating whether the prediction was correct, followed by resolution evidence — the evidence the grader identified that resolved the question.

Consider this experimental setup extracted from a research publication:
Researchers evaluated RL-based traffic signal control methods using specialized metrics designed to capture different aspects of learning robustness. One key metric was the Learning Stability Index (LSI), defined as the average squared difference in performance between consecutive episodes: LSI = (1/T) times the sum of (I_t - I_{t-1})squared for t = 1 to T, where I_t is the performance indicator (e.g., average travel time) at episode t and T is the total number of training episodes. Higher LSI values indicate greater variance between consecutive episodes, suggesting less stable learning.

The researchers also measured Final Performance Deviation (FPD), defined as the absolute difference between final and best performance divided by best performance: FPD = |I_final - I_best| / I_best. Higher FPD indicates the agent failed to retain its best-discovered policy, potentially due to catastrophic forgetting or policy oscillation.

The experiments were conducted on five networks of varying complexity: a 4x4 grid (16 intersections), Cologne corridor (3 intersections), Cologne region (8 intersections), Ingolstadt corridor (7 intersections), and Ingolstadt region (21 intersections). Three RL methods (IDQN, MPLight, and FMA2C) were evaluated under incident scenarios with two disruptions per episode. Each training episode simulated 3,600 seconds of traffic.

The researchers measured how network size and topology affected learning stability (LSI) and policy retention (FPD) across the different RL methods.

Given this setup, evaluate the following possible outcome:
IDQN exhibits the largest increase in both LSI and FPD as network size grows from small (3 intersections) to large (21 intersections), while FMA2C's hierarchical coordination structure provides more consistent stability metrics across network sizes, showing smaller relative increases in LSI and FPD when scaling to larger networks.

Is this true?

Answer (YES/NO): NO